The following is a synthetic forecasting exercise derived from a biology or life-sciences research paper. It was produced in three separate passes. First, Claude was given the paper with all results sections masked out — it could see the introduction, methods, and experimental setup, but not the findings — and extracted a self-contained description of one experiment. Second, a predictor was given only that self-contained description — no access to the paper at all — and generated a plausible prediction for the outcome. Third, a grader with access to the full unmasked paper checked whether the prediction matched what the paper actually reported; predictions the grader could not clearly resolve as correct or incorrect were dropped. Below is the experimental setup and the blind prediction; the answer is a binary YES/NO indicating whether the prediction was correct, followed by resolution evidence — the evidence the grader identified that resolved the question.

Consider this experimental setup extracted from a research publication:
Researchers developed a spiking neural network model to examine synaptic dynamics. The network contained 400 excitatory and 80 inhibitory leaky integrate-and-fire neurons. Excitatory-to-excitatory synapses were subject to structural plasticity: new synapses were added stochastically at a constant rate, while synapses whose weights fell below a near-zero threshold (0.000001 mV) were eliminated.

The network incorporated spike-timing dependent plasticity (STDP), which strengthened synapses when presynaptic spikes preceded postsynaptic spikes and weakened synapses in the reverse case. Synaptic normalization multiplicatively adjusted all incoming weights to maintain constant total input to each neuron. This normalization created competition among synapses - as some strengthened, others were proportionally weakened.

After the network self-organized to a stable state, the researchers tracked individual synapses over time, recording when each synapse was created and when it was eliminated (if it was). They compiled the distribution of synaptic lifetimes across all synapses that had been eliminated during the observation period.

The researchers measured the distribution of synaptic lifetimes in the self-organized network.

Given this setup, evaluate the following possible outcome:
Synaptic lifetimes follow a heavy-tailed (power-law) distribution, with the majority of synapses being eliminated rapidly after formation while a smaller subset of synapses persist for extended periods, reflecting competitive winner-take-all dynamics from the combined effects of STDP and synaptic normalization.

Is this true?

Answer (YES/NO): YES